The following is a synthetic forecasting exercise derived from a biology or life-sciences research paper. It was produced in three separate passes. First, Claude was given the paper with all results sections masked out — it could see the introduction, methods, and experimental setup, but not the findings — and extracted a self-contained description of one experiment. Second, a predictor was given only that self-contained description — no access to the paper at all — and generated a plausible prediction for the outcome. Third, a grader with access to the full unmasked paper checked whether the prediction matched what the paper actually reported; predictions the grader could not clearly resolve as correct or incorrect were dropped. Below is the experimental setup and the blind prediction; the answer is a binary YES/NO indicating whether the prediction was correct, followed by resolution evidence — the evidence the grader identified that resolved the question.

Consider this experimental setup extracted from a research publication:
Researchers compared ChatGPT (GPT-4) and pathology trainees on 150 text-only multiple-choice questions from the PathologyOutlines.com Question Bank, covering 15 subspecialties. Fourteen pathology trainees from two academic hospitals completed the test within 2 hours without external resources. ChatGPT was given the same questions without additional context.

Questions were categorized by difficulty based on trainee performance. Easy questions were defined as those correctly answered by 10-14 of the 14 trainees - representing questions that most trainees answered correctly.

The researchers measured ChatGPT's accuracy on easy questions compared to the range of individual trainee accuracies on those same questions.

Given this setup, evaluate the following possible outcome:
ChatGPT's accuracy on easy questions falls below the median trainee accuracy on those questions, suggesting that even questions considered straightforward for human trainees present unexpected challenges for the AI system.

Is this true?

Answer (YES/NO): NO